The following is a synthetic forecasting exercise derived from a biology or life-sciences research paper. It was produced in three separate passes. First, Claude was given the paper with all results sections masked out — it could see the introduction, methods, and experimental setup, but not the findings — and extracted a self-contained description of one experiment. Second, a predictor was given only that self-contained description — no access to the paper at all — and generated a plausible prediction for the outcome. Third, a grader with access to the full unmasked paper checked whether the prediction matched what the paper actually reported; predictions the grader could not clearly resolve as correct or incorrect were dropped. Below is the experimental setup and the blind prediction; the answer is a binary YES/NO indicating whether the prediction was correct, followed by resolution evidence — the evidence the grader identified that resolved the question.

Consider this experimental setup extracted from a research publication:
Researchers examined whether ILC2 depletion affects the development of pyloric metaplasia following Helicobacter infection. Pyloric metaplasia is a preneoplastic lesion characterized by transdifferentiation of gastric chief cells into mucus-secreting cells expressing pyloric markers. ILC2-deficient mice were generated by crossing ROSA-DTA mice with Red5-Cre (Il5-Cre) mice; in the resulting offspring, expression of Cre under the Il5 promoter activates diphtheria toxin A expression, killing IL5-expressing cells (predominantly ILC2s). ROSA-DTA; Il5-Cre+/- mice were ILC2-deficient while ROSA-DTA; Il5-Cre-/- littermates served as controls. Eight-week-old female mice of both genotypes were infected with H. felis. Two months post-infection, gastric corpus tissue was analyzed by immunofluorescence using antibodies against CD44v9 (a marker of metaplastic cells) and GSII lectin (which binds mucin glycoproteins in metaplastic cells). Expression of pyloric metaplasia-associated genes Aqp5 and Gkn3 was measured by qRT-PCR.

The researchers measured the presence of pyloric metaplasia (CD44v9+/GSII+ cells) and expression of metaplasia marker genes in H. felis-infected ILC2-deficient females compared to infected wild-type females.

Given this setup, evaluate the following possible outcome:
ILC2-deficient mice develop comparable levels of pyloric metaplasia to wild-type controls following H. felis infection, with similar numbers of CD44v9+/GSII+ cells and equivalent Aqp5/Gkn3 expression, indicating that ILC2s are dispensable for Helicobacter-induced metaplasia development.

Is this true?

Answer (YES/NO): NO